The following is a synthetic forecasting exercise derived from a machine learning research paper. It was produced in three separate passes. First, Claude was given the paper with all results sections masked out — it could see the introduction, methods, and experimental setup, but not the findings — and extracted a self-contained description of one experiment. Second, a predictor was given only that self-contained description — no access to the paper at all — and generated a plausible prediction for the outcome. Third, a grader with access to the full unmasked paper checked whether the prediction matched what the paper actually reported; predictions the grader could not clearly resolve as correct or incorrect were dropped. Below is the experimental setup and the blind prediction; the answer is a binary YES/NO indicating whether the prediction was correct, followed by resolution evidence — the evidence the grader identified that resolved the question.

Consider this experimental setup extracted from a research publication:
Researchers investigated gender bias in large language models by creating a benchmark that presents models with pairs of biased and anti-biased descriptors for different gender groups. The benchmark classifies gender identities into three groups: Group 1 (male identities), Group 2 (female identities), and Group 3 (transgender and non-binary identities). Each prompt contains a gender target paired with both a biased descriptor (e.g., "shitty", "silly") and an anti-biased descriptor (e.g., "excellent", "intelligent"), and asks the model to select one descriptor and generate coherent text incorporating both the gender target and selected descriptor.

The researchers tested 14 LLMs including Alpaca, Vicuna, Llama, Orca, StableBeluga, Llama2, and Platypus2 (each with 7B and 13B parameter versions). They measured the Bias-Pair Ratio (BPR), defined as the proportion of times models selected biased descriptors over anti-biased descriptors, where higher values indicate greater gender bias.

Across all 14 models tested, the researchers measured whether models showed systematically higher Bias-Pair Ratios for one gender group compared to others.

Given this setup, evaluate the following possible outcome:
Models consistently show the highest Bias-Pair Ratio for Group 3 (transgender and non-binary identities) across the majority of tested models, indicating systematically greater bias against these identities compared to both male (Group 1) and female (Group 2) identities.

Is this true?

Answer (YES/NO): NO